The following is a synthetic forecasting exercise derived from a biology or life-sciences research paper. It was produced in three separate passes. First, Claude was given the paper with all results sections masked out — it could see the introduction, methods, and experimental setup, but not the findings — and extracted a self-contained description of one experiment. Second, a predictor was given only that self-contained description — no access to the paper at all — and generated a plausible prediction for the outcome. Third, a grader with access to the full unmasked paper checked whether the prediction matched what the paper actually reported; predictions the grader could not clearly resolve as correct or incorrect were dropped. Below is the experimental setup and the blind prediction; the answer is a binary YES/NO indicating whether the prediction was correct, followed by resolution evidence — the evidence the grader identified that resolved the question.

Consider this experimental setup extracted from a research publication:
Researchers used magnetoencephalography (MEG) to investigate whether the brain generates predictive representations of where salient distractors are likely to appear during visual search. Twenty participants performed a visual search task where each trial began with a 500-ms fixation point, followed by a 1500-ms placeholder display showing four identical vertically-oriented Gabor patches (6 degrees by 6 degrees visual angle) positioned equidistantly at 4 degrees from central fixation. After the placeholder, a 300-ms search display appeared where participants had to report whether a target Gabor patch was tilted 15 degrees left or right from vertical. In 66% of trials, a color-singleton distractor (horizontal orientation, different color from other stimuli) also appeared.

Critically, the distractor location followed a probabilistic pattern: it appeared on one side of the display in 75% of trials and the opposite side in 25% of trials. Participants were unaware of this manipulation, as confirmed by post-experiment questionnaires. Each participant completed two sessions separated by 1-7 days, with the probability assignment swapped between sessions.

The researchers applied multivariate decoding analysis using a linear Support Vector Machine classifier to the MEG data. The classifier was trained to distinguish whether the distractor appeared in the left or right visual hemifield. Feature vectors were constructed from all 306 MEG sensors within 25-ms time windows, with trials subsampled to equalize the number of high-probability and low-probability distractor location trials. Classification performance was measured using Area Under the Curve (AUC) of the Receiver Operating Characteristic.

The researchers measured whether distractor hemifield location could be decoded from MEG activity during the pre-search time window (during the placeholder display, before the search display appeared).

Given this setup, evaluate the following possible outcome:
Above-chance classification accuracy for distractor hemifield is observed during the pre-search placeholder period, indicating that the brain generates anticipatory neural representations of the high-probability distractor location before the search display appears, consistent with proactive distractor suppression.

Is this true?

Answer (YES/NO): YES